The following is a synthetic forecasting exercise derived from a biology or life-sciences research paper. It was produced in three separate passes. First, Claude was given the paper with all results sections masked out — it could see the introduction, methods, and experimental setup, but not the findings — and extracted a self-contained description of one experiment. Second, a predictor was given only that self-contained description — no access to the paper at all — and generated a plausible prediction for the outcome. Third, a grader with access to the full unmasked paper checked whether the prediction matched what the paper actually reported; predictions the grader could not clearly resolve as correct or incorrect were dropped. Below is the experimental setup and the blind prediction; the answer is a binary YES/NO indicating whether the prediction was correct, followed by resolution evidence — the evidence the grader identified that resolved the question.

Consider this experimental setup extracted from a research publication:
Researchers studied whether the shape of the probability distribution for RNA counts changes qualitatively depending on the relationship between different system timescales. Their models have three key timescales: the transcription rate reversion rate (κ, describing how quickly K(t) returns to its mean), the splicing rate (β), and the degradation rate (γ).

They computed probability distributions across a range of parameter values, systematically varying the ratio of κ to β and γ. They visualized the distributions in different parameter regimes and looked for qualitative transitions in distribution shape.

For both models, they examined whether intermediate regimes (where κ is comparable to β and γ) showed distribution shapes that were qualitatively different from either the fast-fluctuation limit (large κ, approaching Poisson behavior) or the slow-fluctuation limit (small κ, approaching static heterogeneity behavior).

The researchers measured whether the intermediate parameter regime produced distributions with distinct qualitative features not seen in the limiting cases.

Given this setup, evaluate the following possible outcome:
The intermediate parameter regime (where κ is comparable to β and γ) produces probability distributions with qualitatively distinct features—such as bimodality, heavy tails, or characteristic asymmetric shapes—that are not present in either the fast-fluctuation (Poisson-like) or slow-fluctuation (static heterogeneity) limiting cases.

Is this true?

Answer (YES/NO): NO